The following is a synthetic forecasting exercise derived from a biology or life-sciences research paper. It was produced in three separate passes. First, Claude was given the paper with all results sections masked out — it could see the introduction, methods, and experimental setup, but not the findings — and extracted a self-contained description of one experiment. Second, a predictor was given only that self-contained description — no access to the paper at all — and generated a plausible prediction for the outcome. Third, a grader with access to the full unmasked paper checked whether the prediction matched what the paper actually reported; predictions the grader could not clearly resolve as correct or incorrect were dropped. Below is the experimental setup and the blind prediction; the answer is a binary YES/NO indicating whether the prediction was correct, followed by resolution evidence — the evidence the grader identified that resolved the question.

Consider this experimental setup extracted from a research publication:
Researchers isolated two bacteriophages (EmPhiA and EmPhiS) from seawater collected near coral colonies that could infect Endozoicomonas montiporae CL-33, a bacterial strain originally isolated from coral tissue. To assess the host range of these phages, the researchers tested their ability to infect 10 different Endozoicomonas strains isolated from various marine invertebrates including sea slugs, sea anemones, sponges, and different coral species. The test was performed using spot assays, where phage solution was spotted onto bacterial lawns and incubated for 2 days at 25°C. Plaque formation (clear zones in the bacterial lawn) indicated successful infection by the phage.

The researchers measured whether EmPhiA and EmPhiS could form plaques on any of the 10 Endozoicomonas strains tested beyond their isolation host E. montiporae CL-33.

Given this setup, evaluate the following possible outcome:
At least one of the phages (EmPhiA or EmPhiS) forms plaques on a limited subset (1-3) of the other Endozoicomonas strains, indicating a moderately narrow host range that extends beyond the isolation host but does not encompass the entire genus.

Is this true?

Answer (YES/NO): YES